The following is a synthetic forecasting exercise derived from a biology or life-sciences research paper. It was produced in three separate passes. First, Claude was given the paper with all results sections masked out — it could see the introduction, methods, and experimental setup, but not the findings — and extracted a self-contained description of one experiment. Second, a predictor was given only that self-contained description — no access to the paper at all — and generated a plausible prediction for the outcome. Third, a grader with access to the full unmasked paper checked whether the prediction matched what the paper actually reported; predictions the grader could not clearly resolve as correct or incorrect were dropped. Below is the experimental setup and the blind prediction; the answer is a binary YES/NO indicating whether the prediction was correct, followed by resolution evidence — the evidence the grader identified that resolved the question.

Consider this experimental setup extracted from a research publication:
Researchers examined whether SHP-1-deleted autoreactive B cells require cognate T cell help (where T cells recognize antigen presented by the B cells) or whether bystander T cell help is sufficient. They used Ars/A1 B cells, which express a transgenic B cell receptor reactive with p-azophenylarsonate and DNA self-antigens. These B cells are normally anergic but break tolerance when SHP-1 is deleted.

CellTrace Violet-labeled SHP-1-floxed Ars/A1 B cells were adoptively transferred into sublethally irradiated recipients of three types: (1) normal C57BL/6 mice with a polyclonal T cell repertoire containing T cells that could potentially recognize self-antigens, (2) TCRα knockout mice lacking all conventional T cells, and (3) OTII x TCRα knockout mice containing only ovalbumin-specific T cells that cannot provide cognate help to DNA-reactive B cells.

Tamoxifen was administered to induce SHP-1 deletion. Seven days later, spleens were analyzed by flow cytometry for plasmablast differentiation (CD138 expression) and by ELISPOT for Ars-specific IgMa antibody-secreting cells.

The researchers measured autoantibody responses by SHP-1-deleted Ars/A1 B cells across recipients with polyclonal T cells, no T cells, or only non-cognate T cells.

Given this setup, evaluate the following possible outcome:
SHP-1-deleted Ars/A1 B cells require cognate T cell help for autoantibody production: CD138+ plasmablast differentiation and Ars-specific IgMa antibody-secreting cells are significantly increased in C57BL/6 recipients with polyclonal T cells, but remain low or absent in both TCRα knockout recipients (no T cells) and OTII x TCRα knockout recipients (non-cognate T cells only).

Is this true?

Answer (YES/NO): YES